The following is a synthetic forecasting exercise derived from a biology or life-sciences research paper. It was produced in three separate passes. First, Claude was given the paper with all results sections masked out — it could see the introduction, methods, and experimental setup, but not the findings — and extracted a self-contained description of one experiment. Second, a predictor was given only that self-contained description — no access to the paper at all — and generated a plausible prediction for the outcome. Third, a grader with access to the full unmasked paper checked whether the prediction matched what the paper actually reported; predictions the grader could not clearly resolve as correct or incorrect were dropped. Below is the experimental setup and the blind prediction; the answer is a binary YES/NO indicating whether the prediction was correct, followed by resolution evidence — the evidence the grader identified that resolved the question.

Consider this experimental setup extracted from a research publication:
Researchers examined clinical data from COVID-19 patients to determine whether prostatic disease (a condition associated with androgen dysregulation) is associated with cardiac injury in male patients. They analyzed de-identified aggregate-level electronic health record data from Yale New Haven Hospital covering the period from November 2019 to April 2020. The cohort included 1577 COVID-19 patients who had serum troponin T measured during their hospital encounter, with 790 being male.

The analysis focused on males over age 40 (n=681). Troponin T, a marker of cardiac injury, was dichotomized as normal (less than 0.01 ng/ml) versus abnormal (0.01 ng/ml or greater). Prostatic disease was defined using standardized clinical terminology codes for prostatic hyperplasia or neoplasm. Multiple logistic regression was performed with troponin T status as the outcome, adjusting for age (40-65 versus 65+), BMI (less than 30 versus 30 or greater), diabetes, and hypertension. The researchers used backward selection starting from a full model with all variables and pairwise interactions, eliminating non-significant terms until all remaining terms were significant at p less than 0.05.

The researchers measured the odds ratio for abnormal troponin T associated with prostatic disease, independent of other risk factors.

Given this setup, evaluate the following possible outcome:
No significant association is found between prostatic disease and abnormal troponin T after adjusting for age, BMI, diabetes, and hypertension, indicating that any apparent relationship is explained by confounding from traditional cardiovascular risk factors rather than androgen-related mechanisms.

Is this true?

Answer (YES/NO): NO